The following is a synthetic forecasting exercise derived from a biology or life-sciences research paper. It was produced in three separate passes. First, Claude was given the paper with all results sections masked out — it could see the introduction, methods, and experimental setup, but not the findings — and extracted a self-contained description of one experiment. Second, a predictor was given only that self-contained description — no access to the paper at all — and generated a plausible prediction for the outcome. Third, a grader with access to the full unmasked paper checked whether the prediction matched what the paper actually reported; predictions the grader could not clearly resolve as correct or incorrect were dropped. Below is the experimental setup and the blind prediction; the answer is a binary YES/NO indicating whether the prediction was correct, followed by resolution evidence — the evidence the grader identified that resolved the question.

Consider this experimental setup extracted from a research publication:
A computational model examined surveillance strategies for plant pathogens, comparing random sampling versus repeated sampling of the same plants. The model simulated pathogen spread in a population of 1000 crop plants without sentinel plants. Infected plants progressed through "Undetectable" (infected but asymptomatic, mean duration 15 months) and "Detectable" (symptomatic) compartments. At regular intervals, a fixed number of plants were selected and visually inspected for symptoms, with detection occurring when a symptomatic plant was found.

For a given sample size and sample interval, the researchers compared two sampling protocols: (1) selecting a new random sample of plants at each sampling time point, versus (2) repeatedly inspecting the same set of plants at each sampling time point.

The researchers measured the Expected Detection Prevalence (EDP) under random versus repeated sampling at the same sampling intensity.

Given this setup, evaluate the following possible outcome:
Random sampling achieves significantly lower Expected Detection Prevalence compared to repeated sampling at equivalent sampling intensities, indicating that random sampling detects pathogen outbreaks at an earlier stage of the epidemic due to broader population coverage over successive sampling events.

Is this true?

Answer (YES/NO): YES